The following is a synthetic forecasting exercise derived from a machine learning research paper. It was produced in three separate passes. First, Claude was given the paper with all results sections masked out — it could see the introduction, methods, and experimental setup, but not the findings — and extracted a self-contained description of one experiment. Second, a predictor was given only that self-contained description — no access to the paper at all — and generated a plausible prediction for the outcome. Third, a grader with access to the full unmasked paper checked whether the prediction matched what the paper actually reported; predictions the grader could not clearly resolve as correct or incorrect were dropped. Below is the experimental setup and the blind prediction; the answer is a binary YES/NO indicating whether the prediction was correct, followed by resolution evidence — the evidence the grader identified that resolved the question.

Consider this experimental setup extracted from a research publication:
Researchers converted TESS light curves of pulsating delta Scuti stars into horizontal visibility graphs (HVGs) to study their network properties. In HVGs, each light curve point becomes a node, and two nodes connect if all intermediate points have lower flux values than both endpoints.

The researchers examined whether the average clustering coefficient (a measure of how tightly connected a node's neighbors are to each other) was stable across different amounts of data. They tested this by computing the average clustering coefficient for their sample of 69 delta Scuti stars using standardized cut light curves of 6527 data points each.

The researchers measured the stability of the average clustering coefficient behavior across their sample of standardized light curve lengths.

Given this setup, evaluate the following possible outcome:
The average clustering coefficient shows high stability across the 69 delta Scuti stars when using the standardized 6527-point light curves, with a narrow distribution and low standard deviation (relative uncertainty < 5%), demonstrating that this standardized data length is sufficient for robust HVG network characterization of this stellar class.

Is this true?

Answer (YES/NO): NO